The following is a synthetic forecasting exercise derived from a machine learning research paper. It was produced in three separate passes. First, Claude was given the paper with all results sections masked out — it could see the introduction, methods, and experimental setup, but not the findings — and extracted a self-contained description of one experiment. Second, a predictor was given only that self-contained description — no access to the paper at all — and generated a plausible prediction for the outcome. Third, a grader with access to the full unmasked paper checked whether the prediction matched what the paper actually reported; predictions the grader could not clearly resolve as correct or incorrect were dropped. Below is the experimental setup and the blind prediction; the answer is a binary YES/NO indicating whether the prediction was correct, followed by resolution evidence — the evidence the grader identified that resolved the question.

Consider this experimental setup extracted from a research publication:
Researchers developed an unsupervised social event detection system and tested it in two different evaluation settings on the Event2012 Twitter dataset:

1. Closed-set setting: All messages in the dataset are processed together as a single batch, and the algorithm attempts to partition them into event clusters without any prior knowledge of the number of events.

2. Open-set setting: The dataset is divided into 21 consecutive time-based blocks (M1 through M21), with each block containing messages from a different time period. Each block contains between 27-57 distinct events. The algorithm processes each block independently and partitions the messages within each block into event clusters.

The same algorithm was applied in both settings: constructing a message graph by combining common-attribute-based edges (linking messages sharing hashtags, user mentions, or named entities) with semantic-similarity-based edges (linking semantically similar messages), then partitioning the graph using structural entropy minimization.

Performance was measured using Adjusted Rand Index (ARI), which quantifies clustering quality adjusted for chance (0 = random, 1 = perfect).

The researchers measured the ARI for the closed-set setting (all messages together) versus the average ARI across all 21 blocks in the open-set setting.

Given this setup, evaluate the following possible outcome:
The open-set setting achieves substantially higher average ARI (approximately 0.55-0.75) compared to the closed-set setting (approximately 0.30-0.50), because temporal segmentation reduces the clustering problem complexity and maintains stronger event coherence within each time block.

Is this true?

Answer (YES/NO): YES